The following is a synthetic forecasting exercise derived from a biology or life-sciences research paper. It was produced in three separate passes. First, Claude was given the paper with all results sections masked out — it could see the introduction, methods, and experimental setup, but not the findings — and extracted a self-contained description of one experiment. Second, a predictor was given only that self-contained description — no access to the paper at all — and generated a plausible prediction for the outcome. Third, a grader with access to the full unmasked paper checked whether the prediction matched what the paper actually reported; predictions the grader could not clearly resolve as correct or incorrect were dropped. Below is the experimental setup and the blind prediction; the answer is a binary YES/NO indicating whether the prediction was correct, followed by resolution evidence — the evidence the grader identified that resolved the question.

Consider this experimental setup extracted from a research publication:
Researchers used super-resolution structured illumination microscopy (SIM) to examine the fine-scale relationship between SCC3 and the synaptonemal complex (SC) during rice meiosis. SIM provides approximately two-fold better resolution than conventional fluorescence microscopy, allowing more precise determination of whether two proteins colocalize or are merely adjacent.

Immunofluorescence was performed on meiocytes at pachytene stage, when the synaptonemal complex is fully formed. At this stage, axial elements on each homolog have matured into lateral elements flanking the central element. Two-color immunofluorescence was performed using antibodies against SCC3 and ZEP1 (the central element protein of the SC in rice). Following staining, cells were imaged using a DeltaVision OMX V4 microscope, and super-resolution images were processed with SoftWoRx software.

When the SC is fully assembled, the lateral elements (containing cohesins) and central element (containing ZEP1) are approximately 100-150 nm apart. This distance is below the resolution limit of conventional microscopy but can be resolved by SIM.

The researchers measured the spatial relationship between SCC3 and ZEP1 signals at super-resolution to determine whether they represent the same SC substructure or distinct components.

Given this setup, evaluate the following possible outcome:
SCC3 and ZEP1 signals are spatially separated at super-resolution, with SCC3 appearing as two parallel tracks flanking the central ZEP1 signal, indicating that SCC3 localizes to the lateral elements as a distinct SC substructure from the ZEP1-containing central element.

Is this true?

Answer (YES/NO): YES